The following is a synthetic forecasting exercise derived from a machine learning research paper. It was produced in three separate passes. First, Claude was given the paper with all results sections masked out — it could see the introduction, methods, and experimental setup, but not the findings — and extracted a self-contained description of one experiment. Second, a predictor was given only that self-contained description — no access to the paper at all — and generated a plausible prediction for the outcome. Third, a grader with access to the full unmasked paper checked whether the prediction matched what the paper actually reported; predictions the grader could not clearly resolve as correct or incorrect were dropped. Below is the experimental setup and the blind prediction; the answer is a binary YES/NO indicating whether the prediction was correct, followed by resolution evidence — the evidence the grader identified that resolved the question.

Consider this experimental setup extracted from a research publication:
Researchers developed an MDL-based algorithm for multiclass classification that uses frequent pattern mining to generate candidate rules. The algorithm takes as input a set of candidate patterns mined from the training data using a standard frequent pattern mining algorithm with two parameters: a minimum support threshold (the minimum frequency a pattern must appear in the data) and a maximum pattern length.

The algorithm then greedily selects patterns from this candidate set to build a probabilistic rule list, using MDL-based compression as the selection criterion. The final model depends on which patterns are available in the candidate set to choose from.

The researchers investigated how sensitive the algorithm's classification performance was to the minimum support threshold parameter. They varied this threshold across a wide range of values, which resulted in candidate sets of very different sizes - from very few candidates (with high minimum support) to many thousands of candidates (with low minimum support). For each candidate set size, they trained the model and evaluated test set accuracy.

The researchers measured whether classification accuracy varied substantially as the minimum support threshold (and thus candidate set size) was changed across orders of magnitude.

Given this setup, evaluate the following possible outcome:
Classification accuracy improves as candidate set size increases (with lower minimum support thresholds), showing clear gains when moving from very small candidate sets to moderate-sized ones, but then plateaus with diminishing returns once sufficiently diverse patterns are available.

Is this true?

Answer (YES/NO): NO